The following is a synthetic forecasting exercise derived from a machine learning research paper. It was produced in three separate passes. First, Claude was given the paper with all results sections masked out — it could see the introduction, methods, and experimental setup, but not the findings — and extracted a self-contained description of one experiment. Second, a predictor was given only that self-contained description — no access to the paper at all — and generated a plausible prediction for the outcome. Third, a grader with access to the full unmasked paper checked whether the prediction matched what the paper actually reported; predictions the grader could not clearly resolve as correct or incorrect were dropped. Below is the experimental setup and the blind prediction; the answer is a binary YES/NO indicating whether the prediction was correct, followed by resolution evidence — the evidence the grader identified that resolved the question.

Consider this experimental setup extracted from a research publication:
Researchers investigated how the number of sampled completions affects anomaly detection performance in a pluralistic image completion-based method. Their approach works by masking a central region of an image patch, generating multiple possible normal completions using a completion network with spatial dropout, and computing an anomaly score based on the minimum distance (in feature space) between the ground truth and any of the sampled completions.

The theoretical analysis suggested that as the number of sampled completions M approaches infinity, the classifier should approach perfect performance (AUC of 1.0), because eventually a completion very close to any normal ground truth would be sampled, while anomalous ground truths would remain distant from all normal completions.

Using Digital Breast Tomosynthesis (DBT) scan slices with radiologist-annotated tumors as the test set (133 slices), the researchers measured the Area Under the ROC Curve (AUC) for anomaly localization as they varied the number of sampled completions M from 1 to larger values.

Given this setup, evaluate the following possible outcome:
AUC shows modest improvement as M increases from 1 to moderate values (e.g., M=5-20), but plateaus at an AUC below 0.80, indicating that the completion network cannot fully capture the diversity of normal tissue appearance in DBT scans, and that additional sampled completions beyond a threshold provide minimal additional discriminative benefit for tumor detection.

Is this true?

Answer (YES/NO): NO